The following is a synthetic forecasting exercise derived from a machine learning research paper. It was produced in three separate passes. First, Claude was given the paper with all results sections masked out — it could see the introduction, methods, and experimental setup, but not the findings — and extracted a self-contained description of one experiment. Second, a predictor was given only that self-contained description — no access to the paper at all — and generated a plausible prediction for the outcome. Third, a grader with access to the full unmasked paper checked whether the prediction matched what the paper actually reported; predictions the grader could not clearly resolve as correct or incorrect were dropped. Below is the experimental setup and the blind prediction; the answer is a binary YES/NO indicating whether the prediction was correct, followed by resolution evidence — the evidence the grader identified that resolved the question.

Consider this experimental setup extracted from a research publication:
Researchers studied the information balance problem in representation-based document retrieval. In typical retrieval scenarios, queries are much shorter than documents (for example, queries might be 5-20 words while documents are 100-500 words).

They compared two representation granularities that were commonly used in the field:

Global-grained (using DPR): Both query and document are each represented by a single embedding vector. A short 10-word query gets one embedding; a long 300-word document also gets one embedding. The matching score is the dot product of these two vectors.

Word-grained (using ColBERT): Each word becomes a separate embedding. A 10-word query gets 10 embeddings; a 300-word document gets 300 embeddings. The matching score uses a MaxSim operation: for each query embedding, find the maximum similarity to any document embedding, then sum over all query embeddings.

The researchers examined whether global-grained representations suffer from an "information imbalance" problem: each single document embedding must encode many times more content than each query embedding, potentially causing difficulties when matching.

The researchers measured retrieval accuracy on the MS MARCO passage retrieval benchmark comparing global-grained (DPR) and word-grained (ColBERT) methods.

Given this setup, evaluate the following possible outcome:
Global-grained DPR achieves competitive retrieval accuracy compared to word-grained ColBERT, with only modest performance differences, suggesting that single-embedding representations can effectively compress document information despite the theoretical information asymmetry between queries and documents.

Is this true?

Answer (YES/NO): NO